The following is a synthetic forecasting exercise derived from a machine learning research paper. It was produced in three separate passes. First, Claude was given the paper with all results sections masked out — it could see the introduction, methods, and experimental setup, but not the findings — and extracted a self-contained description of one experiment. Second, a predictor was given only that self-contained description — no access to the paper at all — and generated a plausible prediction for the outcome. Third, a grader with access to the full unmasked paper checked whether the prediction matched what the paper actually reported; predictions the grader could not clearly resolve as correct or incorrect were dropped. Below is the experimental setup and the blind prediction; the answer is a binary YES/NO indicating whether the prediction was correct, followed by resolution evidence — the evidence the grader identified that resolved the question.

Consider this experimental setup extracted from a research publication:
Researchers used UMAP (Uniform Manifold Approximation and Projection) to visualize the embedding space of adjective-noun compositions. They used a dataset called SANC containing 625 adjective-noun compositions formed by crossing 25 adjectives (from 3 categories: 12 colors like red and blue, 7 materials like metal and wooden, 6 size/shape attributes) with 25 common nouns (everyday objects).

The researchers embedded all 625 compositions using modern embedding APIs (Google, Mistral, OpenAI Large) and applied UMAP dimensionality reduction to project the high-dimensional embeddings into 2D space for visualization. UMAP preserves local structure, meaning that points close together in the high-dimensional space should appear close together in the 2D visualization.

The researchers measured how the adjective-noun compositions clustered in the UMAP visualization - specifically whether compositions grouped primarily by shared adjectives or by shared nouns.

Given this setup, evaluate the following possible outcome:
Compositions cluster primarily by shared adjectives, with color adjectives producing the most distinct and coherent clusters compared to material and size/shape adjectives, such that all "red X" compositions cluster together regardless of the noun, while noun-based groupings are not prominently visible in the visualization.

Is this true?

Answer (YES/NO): NO